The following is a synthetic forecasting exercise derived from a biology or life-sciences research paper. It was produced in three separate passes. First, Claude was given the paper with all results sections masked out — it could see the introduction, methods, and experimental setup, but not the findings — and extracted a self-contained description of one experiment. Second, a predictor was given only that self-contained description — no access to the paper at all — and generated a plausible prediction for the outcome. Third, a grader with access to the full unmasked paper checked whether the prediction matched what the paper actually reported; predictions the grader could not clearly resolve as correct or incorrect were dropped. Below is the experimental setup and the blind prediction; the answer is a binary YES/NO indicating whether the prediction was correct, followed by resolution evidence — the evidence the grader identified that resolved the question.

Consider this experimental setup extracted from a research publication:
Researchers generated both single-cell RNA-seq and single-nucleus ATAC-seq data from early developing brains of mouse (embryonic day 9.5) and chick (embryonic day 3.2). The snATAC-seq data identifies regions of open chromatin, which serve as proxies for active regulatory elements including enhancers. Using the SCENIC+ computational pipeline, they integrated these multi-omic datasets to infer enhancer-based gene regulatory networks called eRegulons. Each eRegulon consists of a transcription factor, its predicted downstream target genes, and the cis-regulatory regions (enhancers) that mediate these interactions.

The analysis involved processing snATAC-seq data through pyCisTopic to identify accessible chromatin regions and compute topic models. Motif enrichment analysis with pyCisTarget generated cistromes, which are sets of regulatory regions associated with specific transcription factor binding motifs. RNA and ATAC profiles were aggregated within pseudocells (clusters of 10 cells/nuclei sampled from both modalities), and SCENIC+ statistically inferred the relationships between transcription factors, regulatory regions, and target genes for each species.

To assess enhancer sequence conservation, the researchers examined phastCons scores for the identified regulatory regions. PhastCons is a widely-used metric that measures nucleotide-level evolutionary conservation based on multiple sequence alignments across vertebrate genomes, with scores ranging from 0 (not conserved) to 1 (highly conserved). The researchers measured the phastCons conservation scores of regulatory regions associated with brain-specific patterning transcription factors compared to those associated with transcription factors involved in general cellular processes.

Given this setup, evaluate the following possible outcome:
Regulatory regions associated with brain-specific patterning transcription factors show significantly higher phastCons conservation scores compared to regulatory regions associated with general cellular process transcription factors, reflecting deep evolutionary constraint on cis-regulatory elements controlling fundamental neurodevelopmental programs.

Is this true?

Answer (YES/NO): YES